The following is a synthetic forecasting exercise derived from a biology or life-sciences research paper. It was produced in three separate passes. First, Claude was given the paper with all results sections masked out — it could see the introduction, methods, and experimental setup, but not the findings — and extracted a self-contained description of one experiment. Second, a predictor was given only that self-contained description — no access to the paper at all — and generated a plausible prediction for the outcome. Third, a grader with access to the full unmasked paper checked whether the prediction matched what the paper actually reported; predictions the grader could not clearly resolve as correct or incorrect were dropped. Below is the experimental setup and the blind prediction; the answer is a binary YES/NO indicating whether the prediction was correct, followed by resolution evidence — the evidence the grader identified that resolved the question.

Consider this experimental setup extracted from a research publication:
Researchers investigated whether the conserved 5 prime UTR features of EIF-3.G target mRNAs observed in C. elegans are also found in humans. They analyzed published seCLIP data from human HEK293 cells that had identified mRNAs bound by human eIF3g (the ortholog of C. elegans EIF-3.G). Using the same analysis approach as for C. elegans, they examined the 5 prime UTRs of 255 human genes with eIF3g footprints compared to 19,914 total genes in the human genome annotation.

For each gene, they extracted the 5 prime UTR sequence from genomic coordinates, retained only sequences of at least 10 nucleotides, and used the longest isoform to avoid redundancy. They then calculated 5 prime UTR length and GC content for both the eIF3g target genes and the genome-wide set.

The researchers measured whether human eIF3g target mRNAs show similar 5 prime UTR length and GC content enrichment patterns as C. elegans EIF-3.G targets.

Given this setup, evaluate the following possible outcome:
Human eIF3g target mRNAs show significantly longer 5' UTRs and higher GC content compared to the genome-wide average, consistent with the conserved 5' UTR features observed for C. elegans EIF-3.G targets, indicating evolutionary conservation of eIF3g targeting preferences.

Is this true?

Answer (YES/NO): YES